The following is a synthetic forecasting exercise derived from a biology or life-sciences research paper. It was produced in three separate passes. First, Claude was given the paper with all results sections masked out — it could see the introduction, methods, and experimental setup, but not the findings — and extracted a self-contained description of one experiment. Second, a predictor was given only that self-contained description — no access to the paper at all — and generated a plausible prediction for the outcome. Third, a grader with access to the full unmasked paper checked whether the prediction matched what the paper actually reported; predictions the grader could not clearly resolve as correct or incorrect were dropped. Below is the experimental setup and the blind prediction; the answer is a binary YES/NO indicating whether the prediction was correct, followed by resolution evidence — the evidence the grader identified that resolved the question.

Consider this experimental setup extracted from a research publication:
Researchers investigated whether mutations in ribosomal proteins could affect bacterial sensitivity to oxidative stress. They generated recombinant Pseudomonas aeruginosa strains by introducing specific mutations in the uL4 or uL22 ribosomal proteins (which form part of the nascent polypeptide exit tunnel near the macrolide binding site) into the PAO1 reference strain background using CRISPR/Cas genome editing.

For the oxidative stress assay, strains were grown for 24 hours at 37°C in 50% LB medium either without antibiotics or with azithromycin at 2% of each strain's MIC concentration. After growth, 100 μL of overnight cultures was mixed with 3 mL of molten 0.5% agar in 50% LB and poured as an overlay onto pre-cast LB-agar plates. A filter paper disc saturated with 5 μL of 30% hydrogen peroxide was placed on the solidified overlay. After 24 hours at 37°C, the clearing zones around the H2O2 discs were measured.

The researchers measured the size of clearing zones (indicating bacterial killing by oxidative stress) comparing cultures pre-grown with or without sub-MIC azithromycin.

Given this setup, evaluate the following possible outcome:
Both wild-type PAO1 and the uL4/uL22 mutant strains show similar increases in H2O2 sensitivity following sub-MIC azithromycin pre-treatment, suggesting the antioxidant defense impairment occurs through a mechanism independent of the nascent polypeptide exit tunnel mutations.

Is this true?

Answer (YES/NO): NO